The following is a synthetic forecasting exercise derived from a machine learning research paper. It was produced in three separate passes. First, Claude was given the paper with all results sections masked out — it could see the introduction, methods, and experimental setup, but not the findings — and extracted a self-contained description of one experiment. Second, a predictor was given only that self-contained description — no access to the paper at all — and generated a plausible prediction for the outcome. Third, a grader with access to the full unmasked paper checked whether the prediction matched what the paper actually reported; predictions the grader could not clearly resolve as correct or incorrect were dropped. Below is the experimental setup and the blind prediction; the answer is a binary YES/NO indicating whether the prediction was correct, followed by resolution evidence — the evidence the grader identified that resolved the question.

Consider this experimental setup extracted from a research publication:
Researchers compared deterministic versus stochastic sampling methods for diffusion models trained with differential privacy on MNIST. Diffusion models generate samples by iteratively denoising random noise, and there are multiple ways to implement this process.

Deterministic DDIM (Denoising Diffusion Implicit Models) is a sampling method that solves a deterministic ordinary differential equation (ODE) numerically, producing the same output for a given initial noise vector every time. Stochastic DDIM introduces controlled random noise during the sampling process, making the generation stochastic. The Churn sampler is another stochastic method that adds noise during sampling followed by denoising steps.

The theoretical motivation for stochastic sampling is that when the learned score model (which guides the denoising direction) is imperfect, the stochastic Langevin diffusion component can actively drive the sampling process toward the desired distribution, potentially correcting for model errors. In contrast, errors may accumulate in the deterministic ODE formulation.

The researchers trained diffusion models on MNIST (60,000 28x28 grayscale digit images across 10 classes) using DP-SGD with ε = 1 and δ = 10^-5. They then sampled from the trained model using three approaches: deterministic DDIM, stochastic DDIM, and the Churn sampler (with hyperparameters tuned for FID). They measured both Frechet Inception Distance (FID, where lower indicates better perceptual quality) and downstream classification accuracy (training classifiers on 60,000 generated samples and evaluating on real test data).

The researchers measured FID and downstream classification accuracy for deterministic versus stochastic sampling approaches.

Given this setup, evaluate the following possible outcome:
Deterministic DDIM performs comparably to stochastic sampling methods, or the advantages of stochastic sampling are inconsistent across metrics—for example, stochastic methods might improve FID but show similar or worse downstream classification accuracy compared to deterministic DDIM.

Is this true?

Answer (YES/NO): YES